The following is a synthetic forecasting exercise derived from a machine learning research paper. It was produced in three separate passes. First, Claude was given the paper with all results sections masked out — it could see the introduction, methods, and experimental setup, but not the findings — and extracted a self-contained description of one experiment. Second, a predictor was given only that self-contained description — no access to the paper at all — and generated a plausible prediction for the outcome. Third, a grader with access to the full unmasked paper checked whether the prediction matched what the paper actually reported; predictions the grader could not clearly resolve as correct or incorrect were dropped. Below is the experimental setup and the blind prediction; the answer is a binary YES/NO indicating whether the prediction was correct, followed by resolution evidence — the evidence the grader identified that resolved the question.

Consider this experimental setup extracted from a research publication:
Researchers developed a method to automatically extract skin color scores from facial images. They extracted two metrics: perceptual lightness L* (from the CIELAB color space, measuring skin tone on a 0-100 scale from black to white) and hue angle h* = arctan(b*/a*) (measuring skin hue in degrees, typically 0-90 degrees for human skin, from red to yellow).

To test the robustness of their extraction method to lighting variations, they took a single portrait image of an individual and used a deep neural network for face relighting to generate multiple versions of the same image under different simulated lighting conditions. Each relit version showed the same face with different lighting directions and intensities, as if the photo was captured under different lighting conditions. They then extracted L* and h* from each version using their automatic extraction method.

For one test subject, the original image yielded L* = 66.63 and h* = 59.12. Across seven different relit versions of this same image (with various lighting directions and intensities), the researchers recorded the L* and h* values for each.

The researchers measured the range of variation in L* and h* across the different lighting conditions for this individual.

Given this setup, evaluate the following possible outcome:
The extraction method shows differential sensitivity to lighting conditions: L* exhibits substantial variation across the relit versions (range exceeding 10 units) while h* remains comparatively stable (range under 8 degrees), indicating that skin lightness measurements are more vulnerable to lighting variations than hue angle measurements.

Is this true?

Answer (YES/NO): YES